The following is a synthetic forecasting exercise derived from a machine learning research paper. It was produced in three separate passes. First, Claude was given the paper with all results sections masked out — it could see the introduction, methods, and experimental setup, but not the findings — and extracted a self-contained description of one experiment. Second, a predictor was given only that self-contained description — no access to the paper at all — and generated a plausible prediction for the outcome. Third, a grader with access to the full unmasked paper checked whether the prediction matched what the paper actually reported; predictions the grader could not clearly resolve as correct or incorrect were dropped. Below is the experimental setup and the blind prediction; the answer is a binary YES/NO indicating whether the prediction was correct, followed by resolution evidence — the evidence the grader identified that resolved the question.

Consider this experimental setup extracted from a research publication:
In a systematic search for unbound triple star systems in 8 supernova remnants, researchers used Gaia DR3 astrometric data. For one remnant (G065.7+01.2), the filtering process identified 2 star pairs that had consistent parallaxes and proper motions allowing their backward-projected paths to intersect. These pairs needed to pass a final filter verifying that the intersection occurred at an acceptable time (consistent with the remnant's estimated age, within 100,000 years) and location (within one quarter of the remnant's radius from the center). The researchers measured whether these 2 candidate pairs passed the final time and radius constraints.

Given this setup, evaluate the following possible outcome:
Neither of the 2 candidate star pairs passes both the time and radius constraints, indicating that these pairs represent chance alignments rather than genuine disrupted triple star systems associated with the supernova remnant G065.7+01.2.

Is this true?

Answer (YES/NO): YES